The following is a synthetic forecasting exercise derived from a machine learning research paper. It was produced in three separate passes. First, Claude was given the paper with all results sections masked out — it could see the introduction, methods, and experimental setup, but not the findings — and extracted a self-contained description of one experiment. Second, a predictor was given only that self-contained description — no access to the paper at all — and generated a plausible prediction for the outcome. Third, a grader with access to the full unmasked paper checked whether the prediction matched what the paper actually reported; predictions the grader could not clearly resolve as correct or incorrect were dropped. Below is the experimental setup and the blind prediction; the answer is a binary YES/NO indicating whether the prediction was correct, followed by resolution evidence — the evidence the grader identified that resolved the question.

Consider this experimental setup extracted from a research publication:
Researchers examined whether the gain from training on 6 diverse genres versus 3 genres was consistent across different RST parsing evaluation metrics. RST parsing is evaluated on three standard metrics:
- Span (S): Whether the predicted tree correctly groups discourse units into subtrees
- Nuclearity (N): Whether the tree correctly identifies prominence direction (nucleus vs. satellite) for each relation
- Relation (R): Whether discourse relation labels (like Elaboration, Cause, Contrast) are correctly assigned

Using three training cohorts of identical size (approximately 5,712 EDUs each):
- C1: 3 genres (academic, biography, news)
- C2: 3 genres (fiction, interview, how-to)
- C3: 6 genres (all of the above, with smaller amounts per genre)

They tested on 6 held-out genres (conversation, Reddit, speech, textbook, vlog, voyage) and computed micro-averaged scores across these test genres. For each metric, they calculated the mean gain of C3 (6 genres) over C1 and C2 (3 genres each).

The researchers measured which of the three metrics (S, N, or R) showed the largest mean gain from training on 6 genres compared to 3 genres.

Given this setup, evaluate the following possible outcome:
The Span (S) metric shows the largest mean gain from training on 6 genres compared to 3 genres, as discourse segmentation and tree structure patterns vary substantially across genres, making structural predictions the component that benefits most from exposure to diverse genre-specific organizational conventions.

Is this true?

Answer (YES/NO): NO